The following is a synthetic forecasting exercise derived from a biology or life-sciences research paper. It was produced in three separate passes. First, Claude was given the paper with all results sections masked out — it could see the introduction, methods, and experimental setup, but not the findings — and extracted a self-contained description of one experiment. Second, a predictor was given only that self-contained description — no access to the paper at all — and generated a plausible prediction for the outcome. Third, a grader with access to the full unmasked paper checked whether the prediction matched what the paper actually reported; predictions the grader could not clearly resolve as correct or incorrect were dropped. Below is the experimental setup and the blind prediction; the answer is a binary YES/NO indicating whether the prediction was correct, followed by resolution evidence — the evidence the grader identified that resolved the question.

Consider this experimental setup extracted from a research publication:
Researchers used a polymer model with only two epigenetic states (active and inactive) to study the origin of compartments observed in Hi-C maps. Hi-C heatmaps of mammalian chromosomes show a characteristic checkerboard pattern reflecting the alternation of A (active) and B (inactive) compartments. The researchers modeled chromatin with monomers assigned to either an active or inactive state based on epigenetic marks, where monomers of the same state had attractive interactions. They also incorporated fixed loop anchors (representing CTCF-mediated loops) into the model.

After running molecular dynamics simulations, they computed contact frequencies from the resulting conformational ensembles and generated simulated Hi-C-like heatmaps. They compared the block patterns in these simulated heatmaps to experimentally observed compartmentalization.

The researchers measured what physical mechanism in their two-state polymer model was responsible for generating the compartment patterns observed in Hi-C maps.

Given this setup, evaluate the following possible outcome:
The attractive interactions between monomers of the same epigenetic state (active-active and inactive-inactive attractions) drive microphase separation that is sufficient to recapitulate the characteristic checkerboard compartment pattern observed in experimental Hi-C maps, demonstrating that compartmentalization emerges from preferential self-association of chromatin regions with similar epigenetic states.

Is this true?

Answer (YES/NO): YES